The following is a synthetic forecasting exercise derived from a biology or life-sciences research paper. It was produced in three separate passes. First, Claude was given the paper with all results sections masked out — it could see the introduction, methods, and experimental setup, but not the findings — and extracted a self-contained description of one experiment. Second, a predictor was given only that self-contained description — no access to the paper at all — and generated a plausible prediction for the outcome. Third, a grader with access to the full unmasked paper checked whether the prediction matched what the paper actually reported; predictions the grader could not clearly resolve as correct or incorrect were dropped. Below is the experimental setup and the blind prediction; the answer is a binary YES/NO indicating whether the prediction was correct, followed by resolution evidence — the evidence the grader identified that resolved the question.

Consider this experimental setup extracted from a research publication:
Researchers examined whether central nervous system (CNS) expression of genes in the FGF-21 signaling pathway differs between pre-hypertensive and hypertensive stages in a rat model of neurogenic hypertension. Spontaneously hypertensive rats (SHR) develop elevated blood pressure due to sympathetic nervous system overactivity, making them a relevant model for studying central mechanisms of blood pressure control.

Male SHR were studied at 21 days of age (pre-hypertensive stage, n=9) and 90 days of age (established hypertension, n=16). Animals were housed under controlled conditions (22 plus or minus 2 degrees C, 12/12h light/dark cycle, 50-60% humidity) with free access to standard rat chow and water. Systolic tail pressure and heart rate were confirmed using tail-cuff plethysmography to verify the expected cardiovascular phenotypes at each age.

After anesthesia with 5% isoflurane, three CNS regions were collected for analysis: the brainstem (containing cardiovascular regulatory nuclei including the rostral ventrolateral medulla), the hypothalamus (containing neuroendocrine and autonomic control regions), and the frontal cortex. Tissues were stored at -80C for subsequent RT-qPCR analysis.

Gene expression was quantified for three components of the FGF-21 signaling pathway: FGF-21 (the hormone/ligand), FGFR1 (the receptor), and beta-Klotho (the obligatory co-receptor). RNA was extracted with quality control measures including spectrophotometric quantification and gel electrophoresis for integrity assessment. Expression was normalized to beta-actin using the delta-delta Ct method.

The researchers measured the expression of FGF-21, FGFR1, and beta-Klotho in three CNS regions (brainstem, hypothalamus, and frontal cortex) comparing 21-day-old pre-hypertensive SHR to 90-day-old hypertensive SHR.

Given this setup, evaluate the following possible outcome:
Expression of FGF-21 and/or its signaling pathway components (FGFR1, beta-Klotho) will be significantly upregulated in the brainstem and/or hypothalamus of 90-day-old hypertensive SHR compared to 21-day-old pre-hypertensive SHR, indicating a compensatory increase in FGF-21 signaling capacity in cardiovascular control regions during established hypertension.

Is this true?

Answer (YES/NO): NO